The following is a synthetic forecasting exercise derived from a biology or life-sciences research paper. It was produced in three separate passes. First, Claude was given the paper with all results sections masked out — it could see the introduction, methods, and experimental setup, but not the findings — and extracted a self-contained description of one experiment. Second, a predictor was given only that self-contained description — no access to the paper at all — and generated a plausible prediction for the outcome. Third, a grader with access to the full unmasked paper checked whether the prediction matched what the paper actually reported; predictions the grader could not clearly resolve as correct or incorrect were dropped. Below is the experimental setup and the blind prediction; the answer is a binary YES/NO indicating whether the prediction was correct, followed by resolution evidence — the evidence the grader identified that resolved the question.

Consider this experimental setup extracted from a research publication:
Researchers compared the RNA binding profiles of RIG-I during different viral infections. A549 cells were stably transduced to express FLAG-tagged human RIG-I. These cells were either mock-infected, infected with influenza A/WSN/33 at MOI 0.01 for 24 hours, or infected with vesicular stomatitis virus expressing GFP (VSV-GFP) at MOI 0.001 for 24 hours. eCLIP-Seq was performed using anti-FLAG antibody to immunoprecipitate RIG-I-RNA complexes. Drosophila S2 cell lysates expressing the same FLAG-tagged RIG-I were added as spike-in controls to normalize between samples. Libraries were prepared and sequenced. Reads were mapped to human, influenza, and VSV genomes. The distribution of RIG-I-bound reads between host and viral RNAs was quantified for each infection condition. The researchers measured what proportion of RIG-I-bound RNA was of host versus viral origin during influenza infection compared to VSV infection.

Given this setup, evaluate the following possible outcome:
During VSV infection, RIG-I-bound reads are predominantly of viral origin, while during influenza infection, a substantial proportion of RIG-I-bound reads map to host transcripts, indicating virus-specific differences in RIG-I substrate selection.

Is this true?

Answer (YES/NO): NO